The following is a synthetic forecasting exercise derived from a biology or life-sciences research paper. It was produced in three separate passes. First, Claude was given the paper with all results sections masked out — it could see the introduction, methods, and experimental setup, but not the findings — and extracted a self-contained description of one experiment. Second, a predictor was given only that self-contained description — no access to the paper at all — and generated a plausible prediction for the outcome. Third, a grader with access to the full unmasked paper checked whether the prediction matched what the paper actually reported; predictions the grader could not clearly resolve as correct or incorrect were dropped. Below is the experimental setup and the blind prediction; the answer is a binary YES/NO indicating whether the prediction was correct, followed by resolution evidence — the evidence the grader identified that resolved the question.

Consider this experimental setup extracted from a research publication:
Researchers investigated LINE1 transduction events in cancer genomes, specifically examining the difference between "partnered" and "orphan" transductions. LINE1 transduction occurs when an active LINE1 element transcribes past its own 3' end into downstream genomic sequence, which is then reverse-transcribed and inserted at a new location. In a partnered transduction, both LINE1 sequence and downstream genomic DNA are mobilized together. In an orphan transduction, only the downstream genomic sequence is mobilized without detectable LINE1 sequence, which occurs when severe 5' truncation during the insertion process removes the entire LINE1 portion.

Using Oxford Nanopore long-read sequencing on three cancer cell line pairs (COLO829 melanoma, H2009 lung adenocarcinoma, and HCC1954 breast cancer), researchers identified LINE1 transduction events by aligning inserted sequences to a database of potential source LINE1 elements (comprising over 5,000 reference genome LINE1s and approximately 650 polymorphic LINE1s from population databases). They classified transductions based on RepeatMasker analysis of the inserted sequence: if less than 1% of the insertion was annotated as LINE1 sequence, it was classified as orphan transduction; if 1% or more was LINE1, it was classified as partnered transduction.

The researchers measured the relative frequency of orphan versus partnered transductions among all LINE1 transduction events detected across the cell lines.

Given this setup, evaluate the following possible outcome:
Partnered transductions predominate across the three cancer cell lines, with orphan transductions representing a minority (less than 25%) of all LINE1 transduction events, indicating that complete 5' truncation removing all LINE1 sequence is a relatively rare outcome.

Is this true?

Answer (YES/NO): NO